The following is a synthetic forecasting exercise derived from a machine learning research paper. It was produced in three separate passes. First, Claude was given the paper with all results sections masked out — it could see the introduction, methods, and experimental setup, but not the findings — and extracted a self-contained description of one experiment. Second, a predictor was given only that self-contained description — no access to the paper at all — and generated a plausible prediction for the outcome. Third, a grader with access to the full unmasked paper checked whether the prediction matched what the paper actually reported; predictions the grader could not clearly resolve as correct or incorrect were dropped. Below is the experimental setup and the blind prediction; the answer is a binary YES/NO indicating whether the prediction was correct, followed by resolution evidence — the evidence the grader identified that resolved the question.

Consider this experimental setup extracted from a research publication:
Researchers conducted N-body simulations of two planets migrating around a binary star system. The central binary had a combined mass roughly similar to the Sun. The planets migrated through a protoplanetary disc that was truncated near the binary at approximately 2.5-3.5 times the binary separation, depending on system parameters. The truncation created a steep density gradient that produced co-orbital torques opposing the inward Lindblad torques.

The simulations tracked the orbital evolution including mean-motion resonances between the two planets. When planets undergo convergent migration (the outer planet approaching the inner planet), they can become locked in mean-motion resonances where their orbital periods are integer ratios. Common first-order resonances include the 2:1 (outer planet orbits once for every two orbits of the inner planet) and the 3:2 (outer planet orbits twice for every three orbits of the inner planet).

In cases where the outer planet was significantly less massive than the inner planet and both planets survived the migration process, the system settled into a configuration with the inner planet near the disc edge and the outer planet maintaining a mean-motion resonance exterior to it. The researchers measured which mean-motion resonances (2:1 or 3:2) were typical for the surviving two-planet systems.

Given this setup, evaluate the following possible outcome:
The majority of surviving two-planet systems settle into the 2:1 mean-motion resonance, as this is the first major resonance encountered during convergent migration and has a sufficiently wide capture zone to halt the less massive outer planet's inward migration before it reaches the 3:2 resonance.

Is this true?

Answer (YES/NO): YES